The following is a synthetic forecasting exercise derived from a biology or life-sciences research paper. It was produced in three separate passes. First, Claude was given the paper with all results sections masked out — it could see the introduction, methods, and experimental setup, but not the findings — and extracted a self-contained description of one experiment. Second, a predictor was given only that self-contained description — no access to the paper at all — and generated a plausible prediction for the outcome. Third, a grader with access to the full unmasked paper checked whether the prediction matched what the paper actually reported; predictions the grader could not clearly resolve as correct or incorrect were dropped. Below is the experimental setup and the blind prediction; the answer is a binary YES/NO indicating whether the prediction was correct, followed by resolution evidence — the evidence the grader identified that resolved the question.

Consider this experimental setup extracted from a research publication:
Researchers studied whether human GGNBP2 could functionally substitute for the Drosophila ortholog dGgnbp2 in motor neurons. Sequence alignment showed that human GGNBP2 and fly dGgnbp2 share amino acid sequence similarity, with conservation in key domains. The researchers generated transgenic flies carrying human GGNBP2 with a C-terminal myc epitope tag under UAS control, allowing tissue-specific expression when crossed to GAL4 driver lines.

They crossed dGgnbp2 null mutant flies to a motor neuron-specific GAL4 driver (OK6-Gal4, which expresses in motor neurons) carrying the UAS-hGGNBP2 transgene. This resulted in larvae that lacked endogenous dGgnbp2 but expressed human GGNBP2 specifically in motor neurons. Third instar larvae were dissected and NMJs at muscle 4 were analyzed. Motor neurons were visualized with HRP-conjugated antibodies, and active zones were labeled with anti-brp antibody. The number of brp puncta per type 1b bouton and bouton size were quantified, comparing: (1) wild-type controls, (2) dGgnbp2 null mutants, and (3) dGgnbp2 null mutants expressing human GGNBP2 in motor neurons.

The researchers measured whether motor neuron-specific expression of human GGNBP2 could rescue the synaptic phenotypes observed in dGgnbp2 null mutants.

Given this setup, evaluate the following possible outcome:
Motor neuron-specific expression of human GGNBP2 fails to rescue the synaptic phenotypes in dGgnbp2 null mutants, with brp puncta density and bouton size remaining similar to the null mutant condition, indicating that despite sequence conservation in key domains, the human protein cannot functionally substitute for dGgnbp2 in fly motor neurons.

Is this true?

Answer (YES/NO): NO